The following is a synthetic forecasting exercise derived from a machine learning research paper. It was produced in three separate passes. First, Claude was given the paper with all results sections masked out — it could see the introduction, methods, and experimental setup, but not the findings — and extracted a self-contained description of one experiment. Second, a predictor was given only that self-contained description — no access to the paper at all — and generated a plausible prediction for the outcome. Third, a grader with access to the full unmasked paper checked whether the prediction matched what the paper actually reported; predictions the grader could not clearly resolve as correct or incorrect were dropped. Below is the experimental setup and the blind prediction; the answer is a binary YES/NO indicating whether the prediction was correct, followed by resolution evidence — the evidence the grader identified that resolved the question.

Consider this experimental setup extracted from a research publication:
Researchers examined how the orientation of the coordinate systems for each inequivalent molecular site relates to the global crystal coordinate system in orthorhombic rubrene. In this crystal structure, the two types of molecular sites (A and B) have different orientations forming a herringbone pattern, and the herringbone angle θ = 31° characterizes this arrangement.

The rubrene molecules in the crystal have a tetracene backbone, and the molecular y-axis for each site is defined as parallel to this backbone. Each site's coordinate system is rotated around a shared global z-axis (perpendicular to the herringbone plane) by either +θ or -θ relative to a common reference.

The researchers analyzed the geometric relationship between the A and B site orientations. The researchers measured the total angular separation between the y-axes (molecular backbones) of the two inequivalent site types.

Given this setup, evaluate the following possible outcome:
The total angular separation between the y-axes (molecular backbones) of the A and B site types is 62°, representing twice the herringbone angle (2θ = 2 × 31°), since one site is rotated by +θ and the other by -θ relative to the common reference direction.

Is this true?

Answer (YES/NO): YES